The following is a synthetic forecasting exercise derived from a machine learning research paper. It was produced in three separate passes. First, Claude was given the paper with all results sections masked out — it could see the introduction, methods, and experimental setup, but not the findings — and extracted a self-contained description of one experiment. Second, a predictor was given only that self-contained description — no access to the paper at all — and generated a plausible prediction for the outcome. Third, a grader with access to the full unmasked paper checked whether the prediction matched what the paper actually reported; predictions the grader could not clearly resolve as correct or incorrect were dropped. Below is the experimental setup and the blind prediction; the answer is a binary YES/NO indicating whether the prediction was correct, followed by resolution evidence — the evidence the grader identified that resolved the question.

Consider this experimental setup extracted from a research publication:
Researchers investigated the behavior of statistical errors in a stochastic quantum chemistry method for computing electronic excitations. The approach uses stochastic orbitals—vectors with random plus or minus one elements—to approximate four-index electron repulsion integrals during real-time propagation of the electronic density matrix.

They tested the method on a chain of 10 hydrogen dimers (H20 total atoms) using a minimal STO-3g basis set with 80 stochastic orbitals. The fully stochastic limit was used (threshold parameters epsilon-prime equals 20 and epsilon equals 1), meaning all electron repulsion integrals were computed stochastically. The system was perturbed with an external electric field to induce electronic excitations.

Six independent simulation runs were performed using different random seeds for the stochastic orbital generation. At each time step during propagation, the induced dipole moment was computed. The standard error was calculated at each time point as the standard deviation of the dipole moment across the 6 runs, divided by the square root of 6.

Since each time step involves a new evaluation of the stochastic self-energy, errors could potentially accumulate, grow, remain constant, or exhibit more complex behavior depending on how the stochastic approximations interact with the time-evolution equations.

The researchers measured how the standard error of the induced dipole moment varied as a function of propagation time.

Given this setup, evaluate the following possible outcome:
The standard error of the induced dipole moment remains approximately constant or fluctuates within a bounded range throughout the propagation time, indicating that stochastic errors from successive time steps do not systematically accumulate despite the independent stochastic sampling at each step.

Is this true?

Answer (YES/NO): NO